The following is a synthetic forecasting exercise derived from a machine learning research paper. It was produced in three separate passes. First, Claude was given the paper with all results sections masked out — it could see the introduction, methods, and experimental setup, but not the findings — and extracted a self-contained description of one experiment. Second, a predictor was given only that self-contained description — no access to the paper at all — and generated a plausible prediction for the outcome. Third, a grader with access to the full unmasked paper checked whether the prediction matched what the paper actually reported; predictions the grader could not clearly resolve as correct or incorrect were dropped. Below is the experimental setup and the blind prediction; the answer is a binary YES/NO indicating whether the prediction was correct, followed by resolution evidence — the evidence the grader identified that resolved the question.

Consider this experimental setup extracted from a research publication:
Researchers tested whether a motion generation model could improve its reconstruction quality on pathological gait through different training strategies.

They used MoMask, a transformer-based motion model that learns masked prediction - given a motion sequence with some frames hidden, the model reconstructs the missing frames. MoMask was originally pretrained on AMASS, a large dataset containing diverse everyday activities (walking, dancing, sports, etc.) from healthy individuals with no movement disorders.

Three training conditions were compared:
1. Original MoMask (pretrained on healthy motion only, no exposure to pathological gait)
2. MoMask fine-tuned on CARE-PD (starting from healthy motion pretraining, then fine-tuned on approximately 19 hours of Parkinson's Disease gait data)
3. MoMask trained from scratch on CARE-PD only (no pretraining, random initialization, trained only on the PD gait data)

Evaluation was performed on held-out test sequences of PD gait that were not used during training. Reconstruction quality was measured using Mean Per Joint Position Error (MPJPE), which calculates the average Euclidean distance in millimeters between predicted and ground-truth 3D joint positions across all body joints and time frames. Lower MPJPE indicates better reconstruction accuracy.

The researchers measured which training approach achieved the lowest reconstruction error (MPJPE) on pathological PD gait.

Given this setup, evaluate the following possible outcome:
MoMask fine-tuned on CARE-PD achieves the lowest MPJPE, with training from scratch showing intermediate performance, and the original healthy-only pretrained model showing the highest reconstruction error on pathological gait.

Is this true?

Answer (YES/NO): YES